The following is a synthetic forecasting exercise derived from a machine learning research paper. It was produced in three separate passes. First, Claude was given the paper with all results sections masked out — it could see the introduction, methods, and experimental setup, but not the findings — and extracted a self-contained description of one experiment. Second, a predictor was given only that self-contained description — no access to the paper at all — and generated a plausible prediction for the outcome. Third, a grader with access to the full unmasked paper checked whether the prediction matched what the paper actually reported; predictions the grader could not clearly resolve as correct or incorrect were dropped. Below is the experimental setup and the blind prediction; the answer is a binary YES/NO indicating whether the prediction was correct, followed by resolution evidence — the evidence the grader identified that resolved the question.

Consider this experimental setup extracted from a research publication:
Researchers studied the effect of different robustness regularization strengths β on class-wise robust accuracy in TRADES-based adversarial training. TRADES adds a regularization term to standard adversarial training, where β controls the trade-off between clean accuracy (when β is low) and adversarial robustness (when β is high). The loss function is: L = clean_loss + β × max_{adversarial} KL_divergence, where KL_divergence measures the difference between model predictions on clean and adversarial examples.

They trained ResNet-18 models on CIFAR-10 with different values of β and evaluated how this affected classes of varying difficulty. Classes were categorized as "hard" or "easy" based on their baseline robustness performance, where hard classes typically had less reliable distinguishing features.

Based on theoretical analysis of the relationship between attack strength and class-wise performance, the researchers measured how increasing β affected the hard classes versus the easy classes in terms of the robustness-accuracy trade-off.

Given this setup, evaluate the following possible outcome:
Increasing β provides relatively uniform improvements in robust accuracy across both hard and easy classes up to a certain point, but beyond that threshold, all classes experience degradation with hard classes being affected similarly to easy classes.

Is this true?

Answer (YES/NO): NO